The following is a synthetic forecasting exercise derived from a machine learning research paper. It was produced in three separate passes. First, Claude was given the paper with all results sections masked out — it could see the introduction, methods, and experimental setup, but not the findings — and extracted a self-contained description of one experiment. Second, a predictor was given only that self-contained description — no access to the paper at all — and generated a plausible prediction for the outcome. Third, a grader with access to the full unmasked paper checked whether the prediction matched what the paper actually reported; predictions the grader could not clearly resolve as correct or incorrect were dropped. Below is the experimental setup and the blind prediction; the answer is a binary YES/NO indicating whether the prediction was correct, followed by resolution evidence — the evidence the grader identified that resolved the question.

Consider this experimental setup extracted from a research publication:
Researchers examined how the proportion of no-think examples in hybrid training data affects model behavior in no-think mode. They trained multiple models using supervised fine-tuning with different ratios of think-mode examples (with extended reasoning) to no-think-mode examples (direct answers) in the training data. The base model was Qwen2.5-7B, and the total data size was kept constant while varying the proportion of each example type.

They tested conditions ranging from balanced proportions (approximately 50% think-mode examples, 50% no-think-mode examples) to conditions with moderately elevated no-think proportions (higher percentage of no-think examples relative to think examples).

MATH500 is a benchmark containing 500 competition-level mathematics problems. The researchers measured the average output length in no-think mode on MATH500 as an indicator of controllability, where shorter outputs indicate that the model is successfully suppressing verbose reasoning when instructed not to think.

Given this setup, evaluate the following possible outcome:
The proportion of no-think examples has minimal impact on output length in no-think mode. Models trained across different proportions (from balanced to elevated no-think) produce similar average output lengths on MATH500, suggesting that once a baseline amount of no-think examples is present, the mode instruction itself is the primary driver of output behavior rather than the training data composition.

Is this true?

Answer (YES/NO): NO